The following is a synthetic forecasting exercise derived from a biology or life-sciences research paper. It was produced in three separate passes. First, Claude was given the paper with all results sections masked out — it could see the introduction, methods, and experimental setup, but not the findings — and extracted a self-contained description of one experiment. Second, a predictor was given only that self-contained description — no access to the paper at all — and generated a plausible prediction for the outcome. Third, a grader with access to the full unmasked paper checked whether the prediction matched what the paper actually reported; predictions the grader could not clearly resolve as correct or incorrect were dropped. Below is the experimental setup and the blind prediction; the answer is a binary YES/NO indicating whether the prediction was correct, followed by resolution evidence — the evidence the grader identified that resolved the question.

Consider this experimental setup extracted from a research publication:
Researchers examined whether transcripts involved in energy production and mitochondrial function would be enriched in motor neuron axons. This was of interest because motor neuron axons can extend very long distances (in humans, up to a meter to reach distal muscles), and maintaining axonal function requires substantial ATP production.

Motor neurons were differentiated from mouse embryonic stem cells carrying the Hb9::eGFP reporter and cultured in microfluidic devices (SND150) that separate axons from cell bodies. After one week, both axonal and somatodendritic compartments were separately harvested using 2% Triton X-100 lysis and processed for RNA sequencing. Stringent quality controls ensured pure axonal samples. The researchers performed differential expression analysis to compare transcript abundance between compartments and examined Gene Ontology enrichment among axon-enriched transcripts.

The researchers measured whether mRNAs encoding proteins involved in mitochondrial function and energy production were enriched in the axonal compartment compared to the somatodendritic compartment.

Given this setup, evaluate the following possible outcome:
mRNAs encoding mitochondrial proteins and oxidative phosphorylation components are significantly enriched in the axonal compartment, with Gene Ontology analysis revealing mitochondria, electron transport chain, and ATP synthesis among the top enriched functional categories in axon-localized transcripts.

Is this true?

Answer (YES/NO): YES